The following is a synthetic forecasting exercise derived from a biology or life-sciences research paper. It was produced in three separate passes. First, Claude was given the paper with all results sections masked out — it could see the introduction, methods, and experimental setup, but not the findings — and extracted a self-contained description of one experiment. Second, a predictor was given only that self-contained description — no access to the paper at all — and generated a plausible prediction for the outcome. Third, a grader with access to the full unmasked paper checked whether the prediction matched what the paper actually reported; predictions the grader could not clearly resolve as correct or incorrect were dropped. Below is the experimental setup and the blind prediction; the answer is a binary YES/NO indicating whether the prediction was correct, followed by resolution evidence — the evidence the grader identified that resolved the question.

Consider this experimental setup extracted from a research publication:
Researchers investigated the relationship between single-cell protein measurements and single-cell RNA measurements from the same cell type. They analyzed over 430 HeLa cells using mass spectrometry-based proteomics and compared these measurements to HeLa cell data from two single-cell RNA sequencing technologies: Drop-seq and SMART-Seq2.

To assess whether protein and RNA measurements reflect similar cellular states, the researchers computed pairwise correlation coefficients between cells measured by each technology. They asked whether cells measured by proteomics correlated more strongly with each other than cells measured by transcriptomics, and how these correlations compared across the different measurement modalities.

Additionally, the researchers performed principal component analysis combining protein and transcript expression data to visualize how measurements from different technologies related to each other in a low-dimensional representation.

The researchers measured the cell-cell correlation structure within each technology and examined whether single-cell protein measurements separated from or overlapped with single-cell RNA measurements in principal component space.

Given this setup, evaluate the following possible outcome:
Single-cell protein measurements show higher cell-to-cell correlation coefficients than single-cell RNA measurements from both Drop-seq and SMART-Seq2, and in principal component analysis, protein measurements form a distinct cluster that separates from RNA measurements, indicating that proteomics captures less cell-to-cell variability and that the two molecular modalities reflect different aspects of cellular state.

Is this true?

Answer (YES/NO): NO